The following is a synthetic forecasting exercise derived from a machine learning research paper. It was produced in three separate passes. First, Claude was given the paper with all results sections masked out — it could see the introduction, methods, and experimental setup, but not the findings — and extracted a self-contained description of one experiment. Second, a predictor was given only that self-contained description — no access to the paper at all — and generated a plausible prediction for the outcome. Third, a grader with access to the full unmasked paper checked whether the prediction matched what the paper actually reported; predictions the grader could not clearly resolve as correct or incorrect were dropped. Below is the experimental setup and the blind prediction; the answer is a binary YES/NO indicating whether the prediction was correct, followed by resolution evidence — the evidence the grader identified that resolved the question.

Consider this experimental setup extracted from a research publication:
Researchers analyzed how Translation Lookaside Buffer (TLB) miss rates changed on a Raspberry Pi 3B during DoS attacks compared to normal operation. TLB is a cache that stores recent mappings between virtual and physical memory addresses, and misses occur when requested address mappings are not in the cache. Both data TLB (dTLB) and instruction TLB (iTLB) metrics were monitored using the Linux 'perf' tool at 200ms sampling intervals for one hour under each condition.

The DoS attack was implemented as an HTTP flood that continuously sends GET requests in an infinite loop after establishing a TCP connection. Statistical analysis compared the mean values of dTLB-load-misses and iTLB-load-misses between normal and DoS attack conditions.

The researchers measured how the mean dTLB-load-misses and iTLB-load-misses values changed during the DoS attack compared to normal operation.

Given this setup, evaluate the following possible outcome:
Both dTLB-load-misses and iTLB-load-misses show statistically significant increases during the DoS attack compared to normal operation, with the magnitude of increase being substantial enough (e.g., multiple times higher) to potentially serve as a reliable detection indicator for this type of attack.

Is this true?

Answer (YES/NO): NO